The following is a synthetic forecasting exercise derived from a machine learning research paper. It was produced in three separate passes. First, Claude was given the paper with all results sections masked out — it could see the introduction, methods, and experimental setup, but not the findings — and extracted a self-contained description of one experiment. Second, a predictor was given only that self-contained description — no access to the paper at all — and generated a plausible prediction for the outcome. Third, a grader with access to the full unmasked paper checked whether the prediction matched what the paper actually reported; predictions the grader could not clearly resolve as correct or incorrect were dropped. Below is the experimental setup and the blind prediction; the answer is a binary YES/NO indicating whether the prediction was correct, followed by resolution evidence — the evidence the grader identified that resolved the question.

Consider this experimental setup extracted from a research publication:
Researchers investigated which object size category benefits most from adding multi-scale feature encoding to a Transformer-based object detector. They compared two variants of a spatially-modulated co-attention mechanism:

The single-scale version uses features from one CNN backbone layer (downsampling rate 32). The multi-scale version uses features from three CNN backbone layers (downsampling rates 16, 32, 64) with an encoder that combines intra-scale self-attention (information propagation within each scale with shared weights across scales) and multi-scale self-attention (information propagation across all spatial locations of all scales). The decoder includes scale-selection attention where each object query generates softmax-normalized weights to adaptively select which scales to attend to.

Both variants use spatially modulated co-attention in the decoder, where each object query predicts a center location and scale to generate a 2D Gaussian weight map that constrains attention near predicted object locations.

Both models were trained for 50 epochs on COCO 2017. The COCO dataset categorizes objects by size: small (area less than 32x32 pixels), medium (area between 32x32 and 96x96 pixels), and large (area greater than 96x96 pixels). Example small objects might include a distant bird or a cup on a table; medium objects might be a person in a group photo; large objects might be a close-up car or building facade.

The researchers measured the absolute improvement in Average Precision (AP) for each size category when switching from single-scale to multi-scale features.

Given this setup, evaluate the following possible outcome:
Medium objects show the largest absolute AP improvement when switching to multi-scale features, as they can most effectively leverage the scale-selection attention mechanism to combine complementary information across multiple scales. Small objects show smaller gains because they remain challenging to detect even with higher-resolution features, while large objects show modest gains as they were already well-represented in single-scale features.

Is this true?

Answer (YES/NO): YES